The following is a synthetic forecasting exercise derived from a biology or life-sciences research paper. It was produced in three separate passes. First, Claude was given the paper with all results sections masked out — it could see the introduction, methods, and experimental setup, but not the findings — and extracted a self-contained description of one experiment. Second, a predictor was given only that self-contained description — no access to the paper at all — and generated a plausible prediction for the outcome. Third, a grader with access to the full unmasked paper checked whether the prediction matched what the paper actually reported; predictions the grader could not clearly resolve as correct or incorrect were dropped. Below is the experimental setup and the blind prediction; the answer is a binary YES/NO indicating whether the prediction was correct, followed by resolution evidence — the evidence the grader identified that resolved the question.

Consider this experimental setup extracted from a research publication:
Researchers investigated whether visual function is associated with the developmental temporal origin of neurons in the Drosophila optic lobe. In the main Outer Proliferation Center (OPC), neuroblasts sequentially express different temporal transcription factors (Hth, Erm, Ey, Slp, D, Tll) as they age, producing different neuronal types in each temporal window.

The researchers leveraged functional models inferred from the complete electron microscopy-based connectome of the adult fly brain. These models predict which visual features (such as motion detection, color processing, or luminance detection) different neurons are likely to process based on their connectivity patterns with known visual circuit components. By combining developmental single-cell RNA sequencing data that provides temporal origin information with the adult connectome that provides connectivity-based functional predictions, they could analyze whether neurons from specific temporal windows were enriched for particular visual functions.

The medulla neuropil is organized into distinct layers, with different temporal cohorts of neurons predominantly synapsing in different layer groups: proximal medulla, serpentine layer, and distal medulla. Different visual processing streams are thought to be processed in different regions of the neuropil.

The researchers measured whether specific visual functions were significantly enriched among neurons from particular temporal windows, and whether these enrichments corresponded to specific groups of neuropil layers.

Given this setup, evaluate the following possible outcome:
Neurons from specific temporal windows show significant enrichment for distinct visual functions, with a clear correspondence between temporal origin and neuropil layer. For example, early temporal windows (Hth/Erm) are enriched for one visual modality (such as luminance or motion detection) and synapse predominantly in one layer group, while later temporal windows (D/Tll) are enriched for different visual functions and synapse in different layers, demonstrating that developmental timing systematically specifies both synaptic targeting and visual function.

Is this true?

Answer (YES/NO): NO